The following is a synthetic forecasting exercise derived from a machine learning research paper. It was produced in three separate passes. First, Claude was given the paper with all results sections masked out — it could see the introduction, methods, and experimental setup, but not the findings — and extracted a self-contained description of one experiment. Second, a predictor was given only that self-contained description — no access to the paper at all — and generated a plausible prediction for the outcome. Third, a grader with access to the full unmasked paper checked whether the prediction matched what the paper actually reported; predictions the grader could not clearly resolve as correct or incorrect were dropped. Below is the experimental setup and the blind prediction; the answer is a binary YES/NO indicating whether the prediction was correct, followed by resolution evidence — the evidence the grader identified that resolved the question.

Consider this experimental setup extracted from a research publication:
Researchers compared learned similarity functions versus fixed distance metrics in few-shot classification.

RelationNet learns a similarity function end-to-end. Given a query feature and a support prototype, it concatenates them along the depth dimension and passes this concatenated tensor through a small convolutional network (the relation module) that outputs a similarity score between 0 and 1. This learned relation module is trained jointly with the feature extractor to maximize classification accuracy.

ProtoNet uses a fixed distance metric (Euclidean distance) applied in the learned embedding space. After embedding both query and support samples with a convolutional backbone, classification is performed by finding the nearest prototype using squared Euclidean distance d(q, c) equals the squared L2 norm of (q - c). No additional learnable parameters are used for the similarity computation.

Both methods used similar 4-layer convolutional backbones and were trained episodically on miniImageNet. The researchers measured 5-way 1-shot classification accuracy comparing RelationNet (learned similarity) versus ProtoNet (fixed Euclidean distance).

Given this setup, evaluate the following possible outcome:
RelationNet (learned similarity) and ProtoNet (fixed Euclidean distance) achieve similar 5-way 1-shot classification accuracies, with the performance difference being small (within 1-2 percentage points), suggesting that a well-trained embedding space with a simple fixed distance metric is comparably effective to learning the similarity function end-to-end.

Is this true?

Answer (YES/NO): NO